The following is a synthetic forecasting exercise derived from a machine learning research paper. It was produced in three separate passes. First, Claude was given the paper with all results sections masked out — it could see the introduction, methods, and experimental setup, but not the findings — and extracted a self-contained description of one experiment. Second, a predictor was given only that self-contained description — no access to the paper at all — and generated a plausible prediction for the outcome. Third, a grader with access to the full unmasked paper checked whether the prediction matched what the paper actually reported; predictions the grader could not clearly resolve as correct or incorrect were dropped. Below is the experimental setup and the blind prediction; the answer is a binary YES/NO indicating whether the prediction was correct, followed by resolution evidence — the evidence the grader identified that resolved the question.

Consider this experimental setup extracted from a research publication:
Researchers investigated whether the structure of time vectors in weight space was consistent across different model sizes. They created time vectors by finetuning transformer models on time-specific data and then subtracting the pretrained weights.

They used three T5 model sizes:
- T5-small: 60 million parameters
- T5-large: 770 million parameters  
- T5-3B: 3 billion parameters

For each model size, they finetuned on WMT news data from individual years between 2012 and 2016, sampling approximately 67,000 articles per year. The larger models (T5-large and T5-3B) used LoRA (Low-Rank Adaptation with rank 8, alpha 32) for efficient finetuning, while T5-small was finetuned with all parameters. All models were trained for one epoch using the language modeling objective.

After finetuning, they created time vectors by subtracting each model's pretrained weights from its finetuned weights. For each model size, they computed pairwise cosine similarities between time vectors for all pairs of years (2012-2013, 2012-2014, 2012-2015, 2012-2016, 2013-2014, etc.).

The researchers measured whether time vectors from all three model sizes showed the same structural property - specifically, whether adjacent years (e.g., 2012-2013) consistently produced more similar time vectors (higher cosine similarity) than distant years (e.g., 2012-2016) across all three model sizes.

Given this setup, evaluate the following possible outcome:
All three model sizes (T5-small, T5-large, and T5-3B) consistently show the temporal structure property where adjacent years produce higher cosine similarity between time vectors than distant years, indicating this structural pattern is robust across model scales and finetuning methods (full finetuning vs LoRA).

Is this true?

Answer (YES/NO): YES